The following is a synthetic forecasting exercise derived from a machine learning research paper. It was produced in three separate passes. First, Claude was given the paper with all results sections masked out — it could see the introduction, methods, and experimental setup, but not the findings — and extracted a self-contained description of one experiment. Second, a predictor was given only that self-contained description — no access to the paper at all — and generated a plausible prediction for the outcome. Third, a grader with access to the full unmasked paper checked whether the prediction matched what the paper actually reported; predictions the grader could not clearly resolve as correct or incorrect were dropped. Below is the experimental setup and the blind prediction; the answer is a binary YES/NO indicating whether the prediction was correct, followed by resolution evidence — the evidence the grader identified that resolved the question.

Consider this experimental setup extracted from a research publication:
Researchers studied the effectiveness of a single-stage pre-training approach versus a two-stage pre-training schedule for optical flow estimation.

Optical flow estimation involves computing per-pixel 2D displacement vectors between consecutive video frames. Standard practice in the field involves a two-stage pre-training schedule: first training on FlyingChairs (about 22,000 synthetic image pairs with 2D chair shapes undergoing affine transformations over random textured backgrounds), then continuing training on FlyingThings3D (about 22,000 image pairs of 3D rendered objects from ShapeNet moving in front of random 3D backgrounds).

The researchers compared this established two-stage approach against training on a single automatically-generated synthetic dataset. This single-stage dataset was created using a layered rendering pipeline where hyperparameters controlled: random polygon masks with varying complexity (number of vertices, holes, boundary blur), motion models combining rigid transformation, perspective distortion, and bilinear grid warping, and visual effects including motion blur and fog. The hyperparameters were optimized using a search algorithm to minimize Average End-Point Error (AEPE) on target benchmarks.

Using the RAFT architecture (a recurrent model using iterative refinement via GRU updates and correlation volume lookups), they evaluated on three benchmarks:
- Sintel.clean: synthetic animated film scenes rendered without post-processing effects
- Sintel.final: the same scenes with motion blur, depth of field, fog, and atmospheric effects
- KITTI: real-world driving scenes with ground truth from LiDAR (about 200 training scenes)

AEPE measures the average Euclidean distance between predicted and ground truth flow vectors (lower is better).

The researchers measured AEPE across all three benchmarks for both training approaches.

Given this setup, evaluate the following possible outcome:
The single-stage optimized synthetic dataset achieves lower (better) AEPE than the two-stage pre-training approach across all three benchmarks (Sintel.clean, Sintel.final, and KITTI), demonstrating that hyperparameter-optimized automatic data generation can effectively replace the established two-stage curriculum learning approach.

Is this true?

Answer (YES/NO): NO